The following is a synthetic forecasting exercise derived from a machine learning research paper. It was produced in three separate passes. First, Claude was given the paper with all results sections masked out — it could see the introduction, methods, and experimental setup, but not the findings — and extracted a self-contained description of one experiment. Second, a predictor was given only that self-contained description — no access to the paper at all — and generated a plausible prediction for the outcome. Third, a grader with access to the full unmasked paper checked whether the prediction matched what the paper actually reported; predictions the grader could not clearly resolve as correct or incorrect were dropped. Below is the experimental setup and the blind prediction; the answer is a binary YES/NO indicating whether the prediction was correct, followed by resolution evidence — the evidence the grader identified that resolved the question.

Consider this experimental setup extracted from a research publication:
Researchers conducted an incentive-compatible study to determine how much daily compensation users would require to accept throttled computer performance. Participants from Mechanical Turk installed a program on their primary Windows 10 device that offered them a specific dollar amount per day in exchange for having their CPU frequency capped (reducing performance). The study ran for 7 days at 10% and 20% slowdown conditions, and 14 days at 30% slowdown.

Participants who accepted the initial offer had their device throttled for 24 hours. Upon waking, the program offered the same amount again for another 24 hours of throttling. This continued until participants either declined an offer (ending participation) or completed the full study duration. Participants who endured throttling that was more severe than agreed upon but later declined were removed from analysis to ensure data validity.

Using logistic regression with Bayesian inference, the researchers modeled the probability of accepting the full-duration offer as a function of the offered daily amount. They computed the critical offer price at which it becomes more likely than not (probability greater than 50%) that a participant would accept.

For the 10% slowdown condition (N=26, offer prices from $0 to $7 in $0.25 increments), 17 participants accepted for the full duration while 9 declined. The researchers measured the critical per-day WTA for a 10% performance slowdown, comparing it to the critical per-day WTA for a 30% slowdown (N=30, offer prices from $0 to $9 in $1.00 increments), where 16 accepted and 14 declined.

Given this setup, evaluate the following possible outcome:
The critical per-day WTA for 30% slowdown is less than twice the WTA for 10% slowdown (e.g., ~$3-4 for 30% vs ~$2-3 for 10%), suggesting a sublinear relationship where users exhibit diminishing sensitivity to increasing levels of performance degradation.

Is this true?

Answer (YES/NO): NO